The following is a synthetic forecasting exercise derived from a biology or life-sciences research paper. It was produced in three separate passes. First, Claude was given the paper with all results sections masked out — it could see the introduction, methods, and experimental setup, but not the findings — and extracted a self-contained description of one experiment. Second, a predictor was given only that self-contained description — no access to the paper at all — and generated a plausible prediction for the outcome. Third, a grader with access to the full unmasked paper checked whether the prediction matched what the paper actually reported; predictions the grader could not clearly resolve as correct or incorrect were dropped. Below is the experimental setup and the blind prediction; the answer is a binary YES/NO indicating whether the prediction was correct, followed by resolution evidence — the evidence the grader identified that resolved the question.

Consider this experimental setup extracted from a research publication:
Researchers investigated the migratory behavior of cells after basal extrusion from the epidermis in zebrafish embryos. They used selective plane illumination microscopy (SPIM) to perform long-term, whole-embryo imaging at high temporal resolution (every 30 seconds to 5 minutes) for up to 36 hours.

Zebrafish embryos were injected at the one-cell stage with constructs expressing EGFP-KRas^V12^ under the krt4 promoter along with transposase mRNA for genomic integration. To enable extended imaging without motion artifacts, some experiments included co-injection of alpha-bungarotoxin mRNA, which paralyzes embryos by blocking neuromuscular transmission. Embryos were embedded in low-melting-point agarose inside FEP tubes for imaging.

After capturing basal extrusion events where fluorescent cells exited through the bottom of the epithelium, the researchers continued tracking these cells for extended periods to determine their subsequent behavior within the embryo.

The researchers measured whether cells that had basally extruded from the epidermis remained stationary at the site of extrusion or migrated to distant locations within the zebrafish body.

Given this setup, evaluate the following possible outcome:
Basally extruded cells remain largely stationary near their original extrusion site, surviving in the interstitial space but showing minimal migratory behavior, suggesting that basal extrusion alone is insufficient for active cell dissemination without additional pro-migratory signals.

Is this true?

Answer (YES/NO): NO